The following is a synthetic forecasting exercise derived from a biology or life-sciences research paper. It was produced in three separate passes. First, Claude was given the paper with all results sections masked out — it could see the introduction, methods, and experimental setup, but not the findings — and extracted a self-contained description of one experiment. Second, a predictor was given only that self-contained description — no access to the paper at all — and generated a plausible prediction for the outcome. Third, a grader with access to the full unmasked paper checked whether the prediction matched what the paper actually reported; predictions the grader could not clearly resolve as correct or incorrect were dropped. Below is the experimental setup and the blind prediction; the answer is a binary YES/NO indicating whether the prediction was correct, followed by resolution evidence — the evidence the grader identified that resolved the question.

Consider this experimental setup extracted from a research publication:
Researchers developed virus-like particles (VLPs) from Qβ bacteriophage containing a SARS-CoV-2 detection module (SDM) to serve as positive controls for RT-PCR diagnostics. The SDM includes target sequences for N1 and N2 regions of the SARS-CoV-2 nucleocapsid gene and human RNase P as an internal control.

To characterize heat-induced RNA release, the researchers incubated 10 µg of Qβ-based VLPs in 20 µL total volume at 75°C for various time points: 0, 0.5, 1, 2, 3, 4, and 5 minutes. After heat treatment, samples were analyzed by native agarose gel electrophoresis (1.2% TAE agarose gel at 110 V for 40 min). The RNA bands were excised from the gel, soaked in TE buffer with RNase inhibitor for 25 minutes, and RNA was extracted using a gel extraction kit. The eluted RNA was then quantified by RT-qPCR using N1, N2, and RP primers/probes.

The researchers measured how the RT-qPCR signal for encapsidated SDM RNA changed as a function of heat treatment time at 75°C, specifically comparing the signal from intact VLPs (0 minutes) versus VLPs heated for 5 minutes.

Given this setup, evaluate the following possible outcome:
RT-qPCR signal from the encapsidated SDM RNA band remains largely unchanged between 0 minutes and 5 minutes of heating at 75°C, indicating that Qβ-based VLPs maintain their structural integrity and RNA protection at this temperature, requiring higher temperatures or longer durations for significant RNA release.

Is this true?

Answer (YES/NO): NO